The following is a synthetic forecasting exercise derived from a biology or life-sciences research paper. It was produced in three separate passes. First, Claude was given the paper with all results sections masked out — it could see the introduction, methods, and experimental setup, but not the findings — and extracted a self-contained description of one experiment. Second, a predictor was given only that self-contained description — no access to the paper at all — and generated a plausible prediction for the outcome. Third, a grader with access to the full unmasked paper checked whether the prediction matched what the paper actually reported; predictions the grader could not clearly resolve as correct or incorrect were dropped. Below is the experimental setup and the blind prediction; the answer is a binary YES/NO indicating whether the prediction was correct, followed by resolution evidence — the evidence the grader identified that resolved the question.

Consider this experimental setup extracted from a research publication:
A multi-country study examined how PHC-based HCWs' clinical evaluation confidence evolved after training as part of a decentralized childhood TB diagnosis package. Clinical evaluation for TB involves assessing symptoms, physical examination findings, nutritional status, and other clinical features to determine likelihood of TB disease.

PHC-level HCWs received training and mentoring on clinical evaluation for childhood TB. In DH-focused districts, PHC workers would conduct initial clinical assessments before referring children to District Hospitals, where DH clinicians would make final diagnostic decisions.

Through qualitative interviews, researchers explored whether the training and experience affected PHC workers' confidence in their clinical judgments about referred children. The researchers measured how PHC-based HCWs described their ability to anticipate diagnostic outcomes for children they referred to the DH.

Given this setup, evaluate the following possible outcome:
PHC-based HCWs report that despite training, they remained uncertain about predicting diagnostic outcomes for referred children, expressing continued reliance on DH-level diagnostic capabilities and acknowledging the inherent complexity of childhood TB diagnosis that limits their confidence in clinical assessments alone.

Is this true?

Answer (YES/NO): NO